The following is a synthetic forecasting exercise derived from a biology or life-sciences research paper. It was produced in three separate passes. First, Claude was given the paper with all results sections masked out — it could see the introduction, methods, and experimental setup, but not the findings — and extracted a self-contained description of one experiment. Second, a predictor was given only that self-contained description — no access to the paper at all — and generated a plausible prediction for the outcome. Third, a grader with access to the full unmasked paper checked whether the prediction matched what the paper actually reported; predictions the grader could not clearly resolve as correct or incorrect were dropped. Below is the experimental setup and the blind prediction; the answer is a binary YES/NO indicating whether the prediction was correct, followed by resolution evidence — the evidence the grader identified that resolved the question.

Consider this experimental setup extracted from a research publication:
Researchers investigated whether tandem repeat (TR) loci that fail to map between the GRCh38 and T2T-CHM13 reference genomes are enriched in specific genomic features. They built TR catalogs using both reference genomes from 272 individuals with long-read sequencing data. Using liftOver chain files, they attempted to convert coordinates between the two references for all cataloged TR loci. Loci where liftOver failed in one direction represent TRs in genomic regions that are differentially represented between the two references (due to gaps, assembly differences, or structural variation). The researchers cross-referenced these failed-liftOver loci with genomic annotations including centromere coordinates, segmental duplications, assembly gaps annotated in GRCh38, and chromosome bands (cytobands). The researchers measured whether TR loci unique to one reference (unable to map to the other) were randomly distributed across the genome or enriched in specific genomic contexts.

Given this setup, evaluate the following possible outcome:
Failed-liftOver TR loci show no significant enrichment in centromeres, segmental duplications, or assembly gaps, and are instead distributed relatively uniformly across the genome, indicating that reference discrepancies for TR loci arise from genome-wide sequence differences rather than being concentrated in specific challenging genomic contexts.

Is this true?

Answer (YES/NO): NO